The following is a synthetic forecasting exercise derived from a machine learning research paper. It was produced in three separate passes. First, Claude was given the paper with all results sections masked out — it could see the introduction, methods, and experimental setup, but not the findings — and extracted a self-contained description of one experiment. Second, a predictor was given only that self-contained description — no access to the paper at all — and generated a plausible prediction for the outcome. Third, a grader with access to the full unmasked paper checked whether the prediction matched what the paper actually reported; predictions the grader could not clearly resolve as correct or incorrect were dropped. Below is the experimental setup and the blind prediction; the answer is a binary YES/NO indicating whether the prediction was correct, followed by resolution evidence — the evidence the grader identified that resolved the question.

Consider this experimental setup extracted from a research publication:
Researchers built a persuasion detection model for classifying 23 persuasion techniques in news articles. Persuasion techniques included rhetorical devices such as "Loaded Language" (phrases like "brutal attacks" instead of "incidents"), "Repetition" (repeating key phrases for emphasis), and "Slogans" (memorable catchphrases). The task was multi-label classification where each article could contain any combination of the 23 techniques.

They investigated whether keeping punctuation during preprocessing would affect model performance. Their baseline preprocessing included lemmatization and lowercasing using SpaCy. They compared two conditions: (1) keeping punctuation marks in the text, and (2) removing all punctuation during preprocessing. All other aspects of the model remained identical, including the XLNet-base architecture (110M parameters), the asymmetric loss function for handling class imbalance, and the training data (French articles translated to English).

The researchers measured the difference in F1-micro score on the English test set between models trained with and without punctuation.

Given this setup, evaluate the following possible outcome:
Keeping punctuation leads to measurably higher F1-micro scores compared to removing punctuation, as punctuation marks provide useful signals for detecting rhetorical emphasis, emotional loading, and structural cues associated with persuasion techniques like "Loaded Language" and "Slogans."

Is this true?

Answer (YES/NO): YES